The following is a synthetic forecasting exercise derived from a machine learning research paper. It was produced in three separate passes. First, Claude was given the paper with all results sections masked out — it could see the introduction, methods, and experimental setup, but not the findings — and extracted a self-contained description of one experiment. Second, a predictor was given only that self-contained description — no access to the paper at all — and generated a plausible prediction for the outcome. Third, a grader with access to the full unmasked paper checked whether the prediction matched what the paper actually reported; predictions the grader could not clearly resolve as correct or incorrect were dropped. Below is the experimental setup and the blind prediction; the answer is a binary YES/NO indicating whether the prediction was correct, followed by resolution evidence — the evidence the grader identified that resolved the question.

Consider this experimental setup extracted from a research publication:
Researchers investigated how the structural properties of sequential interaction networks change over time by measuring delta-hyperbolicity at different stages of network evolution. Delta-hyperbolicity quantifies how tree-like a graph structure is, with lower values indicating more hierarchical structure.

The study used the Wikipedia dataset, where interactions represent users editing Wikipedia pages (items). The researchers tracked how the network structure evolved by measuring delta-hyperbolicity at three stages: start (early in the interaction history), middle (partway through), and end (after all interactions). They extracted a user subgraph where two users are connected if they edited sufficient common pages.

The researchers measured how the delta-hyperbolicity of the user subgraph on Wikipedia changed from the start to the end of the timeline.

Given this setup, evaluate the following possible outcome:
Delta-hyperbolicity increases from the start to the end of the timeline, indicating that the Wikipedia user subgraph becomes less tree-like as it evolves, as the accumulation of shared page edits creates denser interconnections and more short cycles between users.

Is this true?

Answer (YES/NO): YES